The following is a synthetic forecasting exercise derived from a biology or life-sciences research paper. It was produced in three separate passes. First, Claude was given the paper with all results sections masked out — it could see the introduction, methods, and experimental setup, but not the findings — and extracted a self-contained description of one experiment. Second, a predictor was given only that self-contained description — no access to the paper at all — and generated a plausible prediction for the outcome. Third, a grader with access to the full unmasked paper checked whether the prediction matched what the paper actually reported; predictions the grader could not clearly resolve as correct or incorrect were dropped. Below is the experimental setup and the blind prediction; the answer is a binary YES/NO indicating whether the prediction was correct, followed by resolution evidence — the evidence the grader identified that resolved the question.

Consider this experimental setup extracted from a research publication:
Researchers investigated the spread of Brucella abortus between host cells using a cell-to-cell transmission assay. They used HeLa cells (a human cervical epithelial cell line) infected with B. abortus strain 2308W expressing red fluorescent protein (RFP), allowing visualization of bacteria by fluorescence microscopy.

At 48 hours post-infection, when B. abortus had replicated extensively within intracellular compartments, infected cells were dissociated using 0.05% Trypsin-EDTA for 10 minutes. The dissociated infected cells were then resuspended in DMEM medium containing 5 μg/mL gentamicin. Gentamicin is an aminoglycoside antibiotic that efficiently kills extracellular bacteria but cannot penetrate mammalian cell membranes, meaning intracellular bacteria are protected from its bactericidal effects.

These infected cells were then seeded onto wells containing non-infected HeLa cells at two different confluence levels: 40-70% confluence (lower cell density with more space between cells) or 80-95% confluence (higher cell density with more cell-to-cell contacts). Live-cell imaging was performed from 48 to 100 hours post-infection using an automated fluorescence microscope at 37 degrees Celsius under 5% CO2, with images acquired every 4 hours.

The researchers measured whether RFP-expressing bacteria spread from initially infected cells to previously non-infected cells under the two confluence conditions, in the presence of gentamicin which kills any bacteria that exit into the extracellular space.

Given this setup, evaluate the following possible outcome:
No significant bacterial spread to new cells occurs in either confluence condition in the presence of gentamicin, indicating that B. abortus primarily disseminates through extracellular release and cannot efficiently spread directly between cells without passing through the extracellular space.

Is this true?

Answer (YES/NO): NO